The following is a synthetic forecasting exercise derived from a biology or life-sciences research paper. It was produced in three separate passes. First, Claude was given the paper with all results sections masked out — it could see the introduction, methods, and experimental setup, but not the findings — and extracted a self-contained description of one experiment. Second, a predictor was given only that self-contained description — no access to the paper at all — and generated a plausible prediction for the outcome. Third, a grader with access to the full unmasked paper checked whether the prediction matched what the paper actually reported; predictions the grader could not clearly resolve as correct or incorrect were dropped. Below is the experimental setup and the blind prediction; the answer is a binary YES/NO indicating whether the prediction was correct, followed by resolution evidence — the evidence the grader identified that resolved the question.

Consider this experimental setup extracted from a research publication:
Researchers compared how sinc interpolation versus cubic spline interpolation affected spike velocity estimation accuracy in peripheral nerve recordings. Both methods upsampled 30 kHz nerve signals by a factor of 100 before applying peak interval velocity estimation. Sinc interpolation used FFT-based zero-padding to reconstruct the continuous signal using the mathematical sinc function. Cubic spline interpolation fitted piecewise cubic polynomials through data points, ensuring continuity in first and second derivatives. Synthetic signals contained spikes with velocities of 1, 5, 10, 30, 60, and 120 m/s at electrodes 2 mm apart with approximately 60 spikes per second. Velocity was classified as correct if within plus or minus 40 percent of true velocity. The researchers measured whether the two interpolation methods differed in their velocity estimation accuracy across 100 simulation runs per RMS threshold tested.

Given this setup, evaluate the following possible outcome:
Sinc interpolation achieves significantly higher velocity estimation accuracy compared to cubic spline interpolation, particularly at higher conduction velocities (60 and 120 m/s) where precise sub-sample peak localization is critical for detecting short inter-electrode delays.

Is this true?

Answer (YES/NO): NO